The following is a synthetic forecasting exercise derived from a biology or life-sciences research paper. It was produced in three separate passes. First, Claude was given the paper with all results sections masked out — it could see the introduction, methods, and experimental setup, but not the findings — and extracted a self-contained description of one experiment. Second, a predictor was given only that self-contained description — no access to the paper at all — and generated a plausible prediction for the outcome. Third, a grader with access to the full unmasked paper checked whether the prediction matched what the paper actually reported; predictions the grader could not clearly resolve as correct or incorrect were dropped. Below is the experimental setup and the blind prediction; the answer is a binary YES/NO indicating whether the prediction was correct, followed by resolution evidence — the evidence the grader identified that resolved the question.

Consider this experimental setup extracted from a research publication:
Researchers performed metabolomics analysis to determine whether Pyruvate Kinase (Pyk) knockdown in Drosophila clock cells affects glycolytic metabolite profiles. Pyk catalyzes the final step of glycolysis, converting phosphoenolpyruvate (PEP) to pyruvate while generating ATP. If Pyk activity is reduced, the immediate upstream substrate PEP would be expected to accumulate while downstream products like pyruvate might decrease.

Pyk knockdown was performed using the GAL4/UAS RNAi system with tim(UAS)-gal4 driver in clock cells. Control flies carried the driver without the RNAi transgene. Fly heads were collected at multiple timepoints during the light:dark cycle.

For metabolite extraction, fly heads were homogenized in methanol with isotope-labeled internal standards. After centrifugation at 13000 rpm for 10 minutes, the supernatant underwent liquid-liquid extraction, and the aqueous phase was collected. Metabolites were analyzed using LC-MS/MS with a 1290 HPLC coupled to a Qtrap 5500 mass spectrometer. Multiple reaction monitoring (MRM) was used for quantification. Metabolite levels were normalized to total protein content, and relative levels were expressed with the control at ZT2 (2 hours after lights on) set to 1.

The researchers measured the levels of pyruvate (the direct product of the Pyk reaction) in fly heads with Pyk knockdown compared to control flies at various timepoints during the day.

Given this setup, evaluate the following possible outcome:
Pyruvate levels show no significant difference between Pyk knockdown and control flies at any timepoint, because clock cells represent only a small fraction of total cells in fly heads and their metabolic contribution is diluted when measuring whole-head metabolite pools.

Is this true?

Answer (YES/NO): NO